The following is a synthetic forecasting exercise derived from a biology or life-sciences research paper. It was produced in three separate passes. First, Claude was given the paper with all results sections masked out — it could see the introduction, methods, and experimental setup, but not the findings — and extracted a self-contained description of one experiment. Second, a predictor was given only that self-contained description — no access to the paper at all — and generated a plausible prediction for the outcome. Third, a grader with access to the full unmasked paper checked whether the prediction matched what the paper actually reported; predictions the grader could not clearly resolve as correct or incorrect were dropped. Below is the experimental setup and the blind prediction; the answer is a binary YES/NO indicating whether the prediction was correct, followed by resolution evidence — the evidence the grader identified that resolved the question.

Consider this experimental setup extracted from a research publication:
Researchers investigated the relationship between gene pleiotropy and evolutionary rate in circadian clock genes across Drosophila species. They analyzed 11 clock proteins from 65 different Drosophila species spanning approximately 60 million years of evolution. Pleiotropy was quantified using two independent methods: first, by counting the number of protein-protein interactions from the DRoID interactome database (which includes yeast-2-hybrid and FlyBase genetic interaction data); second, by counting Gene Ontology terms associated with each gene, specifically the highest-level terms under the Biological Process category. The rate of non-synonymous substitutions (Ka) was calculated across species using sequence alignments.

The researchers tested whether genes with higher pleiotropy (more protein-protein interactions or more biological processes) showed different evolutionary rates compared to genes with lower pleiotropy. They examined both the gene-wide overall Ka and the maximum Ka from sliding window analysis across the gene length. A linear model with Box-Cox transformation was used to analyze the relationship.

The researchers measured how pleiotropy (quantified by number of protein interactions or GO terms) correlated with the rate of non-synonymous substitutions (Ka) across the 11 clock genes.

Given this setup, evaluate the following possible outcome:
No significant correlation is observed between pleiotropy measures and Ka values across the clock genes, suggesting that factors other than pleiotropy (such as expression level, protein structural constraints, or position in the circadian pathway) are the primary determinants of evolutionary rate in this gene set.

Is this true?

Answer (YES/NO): YES